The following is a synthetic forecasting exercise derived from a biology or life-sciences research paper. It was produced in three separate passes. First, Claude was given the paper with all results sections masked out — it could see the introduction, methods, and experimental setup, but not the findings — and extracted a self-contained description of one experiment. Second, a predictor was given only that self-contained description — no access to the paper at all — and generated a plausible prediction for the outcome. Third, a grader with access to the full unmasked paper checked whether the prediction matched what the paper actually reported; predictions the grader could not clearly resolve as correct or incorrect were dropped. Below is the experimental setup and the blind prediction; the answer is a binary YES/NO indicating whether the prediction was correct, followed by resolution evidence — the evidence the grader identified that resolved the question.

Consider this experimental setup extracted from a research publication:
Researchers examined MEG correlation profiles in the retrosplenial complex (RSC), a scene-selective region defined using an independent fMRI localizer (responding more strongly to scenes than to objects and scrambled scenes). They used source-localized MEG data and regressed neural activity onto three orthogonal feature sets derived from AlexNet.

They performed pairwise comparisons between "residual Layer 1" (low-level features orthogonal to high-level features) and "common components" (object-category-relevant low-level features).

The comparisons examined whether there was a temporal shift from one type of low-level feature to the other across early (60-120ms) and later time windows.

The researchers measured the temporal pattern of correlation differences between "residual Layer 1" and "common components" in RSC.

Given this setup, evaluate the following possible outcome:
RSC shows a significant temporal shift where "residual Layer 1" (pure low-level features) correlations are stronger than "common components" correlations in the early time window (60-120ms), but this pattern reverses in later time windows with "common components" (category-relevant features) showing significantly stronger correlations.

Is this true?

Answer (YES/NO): YES